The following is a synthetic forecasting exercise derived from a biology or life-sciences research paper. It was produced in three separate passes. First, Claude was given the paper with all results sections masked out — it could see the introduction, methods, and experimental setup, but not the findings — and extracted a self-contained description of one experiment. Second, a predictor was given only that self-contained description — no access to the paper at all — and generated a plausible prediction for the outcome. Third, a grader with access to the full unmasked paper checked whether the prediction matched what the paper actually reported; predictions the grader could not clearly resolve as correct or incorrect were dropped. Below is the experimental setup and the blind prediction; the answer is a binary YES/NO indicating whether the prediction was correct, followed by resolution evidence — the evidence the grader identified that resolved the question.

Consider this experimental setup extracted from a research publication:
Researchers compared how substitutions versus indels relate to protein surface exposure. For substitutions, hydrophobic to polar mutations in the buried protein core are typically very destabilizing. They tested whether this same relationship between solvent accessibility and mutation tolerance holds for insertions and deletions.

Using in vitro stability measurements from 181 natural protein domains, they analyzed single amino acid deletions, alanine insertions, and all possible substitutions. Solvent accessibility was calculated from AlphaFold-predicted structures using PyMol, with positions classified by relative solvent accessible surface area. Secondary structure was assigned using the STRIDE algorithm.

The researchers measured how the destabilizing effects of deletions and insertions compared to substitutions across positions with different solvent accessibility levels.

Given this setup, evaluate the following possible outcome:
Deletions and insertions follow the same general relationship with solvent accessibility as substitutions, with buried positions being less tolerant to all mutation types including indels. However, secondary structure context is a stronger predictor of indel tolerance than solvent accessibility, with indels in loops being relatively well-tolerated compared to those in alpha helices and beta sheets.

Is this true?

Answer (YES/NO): NO